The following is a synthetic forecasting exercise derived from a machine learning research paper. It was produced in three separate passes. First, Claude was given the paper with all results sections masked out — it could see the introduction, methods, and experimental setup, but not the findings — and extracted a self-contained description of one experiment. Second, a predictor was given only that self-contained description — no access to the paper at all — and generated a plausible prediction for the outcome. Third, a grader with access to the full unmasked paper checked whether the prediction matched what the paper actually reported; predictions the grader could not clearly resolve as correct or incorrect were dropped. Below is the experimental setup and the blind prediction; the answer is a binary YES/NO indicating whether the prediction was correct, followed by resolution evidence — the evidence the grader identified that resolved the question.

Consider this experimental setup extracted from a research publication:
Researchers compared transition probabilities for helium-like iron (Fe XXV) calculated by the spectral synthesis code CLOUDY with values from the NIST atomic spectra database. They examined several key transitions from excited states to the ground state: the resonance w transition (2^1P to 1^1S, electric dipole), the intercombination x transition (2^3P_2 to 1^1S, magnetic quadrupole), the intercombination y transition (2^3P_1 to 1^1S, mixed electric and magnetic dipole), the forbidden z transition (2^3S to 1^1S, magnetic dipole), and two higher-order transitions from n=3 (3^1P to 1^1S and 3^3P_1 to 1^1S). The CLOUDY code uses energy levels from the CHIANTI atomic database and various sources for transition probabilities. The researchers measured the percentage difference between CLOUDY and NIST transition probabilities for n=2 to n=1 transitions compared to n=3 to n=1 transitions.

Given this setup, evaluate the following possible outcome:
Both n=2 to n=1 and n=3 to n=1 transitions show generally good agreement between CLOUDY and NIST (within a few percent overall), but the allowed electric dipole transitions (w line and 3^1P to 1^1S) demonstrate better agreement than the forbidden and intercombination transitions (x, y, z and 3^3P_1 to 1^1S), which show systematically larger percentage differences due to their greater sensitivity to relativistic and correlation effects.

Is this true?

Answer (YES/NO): NO